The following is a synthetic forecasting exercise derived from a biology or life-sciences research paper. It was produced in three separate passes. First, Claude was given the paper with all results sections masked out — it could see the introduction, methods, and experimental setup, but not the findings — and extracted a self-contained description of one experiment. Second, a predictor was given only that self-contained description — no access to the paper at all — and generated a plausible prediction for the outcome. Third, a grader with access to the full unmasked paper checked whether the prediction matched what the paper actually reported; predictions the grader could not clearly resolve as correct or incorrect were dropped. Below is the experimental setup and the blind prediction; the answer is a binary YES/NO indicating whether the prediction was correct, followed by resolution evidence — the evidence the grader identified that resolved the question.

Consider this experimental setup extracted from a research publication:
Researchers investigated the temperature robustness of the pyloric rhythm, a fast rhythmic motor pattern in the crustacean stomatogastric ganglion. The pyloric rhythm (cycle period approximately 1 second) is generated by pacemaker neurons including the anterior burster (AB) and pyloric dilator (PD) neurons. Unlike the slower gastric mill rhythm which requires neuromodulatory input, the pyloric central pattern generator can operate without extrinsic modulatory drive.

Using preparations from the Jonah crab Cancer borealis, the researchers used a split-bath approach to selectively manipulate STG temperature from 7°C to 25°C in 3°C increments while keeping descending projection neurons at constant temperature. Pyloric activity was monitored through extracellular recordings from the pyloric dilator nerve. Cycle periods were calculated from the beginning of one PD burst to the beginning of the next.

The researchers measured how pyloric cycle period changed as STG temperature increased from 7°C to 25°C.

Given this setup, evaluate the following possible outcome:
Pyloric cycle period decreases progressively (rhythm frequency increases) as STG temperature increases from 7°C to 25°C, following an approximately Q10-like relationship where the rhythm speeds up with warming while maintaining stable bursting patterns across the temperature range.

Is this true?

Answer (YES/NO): NO